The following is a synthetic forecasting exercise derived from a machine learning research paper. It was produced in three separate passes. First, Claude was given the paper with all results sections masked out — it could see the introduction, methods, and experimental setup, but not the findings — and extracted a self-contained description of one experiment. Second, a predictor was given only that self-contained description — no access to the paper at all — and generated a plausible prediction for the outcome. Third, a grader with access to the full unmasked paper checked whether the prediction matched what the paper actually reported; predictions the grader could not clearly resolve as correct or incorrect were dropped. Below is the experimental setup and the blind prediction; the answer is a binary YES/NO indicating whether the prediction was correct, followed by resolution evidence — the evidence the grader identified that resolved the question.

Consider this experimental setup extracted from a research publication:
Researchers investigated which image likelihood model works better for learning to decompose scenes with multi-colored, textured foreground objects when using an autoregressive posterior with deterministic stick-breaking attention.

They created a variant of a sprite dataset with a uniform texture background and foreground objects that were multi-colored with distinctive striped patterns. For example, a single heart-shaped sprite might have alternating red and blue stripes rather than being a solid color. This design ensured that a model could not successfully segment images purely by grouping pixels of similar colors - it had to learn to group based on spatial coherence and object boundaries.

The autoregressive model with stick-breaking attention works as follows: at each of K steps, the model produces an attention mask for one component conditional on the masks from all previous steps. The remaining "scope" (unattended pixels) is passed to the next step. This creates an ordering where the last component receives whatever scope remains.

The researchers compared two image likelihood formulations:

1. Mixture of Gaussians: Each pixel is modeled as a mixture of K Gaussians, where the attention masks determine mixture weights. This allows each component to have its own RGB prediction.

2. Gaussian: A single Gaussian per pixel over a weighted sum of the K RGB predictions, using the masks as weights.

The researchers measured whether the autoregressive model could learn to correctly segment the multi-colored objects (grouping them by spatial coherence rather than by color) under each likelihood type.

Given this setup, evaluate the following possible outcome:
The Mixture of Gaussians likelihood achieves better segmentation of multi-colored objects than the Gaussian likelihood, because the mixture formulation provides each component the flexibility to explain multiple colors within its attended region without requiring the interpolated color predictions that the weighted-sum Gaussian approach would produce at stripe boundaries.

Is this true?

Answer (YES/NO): NO